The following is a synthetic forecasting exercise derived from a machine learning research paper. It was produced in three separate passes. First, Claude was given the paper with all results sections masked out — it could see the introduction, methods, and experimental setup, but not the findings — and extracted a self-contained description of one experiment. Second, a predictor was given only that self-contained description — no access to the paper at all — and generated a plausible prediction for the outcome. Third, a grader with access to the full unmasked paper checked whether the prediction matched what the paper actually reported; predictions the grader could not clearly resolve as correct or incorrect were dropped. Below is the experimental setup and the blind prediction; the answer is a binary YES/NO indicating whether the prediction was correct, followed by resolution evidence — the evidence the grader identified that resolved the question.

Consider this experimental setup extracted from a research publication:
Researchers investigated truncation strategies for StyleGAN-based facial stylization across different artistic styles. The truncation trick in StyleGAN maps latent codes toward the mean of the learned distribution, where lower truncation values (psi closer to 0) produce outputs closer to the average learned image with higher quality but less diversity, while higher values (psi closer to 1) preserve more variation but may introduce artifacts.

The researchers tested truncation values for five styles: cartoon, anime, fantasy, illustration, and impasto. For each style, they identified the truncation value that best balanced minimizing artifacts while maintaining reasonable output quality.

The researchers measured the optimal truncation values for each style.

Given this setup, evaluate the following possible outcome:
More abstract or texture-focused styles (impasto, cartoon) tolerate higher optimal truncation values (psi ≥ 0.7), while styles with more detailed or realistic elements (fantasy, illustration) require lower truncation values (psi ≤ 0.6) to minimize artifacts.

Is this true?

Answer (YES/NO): NO